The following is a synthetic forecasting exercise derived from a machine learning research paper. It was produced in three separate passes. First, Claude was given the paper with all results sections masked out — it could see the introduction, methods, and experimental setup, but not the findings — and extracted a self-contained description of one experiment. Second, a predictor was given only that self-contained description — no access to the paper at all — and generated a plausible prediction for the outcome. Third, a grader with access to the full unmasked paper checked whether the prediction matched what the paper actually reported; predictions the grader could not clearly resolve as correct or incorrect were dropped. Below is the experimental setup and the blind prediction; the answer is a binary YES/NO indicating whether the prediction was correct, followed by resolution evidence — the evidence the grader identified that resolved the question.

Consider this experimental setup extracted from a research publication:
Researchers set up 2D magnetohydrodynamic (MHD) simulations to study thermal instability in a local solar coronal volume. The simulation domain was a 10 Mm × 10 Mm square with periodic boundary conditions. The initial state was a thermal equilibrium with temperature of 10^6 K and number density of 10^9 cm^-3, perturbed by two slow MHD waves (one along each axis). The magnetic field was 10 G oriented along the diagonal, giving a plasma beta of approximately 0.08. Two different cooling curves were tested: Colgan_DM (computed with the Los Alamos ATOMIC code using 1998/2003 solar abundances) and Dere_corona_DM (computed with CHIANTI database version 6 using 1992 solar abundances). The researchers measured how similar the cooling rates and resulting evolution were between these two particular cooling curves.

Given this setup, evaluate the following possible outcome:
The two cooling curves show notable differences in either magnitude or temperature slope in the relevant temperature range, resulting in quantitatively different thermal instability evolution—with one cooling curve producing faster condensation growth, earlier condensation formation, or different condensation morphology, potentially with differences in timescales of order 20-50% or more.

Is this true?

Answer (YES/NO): NO